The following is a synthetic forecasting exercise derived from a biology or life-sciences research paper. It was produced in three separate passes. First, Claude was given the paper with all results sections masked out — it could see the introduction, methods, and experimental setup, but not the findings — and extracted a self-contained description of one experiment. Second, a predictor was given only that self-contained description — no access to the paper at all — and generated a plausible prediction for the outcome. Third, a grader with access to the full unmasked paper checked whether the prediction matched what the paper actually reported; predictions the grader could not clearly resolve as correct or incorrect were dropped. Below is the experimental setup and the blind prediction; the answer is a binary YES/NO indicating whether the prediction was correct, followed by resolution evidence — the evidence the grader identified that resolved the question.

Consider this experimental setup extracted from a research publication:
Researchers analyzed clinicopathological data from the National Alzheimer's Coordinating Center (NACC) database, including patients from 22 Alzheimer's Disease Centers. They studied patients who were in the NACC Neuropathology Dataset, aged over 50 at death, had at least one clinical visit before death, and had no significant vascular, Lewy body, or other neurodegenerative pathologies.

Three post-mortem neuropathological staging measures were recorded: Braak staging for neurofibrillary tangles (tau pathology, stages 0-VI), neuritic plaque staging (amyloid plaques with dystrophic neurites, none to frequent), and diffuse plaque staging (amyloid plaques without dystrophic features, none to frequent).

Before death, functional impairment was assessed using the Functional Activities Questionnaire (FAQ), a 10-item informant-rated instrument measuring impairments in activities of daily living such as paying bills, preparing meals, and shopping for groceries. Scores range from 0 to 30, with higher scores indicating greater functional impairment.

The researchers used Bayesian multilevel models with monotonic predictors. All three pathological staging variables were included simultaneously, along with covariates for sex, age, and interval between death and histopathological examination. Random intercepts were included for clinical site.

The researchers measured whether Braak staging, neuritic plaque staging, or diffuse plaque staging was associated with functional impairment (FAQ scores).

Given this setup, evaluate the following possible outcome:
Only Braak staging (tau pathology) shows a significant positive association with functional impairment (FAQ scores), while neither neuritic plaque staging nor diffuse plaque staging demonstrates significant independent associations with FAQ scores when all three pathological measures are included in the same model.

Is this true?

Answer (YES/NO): YES